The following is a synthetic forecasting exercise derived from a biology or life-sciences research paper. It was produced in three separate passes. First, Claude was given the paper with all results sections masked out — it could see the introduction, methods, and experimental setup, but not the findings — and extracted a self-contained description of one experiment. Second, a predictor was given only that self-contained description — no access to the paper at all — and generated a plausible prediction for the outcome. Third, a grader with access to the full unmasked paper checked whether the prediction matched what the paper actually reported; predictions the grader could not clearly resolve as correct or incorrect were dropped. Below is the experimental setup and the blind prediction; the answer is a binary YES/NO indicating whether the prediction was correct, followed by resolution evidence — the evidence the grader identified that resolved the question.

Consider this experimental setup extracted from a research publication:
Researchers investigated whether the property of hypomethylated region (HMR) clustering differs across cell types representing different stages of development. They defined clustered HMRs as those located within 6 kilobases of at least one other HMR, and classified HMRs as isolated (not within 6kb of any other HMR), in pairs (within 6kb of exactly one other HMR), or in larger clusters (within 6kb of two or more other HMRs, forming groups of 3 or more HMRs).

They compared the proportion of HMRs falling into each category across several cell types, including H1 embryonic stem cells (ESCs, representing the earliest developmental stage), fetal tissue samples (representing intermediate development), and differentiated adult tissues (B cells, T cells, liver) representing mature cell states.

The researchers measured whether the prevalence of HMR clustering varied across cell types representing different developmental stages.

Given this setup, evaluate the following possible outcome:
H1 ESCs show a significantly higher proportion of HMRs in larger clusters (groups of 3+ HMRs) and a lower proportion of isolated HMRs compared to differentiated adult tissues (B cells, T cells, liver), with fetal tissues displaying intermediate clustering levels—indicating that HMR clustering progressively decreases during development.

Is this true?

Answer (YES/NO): NO